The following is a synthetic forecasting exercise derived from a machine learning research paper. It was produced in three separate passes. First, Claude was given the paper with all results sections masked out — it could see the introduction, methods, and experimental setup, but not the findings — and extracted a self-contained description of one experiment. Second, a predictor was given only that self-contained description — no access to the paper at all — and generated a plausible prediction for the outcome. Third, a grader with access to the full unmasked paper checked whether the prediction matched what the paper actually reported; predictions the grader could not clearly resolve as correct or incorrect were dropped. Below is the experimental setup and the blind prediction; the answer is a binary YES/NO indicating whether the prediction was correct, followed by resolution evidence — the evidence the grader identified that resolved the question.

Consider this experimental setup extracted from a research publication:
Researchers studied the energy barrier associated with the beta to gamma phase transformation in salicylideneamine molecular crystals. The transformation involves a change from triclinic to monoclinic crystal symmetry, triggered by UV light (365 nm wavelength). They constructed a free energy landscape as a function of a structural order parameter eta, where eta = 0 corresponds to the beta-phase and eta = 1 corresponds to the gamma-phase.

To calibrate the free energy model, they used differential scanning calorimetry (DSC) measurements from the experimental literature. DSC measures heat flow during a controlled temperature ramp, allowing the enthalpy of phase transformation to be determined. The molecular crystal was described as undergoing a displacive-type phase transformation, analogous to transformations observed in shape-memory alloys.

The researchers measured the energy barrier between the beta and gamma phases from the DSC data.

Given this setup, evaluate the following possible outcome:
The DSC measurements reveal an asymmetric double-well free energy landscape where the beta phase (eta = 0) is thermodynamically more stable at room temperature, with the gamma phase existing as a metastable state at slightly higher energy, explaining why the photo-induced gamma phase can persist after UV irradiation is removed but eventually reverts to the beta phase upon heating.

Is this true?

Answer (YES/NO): NO